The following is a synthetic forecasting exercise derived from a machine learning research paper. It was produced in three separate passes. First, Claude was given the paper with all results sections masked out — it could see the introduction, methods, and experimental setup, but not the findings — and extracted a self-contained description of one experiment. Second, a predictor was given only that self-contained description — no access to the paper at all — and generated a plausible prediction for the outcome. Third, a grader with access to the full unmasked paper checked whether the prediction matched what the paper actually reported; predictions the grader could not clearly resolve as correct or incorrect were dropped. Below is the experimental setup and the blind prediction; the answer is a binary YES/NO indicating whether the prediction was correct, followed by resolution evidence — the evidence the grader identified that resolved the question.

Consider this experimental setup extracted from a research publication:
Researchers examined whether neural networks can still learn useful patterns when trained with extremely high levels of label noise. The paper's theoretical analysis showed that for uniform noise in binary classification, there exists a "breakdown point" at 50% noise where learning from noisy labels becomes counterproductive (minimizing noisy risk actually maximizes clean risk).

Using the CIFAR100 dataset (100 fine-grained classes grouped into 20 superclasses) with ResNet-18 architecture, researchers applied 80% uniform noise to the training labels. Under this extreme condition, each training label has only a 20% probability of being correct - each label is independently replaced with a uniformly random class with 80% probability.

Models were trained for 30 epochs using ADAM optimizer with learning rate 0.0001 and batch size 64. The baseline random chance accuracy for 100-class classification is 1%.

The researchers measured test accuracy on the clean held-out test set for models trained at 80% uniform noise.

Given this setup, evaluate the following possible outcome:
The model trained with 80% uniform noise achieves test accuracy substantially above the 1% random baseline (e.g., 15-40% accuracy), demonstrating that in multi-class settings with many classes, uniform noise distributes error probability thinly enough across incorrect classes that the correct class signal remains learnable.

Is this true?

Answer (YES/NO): NO